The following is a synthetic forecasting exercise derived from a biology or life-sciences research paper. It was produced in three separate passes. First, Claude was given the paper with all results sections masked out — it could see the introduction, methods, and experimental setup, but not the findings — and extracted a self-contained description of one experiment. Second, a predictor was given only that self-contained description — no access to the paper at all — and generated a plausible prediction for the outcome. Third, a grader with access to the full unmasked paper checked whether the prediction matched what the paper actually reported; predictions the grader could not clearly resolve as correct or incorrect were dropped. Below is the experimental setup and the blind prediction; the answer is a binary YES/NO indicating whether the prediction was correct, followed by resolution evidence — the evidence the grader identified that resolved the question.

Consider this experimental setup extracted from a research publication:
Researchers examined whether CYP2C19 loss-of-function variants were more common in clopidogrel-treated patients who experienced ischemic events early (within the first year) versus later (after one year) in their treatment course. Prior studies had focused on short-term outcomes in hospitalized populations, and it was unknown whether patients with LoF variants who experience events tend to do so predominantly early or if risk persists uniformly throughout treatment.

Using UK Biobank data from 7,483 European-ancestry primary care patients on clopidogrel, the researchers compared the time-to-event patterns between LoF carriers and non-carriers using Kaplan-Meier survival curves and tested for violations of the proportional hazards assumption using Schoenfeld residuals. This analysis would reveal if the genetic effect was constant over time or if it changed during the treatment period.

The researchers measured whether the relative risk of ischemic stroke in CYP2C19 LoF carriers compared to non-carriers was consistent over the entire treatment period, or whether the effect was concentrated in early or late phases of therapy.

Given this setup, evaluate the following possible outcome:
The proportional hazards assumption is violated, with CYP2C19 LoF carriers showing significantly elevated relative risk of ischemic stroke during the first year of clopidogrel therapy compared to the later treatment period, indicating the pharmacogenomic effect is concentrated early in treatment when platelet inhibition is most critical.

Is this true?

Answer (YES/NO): NO